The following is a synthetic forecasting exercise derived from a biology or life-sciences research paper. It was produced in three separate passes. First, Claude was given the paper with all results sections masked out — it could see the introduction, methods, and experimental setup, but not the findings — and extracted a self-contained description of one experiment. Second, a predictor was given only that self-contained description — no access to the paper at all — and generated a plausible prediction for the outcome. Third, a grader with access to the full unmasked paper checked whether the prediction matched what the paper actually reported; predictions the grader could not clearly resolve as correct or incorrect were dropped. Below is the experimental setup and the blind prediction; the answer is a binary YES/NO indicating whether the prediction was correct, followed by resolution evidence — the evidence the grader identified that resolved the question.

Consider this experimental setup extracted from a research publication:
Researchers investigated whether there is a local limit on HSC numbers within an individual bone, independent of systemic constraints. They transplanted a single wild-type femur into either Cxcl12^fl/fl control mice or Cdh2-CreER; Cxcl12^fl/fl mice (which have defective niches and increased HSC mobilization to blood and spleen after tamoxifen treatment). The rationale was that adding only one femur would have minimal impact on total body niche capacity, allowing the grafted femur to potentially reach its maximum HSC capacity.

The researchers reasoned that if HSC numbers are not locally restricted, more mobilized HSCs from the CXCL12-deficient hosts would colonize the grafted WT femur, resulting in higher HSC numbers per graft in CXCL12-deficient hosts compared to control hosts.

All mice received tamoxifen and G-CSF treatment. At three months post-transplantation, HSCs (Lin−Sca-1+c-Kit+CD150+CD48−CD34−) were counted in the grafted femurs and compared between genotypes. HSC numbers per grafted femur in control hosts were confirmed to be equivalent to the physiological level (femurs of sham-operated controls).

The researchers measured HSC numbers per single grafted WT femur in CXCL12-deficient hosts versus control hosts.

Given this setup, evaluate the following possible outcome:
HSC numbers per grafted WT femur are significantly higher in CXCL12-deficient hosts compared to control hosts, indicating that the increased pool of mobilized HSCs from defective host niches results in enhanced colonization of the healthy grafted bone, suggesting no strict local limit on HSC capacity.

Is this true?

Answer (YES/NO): NO